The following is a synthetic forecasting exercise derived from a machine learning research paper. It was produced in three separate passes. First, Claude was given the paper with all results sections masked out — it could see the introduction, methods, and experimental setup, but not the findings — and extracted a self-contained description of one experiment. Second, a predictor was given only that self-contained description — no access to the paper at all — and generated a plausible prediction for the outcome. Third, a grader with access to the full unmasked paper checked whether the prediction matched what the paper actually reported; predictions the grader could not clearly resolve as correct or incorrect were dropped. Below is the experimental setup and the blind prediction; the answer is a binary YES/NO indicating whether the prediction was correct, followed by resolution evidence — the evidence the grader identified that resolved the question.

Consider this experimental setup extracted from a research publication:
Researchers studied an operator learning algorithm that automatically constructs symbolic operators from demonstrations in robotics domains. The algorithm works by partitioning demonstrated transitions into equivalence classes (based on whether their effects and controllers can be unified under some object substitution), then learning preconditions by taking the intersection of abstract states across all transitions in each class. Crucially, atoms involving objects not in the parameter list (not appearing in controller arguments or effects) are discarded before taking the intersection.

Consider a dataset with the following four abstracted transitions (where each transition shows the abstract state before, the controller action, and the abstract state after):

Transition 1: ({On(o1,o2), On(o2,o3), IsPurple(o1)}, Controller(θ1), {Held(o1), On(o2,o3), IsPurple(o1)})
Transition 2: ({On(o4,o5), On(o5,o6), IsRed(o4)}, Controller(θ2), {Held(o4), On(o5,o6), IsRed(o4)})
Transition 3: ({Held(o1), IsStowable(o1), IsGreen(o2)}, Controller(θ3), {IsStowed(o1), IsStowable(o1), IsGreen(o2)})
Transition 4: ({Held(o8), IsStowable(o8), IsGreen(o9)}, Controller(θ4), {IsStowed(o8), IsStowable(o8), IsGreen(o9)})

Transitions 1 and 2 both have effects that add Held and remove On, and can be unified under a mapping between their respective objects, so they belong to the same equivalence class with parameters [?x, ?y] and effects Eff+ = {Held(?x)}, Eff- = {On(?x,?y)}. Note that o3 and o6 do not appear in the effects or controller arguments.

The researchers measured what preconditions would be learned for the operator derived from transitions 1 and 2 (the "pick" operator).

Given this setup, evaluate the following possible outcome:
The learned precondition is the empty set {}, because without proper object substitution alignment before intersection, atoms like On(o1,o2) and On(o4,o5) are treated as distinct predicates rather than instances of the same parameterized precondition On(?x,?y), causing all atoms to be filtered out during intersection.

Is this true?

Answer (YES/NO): NO